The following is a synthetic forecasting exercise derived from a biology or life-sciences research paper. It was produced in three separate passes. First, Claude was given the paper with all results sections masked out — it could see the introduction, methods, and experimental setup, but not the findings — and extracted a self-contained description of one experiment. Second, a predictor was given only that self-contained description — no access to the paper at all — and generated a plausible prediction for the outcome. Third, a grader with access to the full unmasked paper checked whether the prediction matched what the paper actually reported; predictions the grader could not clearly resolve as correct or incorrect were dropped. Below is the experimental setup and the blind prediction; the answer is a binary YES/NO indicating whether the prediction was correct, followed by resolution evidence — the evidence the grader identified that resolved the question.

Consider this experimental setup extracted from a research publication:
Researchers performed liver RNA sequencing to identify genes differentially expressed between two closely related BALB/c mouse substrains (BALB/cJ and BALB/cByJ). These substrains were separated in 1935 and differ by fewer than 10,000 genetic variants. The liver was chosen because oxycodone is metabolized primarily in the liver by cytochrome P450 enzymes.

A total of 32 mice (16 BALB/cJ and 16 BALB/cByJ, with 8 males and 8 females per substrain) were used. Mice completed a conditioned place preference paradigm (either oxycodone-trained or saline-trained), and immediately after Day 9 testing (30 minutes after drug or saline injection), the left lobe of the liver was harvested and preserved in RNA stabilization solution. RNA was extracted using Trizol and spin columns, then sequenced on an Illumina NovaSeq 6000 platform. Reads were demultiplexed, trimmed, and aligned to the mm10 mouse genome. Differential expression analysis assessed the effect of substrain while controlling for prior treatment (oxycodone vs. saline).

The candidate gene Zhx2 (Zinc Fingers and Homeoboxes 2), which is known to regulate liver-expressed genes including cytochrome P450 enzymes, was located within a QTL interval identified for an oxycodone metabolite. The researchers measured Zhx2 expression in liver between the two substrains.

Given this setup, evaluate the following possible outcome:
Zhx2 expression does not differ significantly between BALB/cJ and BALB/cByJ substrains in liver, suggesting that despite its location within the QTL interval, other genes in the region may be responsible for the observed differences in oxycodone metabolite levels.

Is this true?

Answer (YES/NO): NO